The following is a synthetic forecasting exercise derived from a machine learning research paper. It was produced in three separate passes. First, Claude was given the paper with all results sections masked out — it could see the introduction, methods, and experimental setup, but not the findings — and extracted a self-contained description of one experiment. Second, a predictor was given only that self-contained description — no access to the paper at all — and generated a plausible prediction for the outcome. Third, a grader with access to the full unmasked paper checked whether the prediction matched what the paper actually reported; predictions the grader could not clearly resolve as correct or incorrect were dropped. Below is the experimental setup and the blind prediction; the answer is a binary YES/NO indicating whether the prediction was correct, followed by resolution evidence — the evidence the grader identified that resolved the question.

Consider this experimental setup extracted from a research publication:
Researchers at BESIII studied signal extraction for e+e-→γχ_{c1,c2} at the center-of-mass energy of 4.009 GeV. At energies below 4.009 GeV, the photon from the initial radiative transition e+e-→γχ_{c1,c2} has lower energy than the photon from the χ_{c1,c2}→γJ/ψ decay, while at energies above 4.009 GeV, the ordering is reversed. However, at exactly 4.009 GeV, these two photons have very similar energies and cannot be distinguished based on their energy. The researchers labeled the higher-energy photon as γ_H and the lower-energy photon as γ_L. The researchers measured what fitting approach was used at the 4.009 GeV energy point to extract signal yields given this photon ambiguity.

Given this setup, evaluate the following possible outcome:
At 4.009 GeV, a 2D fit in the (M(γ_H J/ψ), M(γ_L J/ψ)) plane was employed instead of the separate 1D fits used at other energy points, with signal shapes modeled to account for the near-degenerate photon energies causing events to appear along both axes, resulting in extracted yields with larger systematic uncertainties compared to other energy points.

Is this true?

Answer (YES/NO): NO